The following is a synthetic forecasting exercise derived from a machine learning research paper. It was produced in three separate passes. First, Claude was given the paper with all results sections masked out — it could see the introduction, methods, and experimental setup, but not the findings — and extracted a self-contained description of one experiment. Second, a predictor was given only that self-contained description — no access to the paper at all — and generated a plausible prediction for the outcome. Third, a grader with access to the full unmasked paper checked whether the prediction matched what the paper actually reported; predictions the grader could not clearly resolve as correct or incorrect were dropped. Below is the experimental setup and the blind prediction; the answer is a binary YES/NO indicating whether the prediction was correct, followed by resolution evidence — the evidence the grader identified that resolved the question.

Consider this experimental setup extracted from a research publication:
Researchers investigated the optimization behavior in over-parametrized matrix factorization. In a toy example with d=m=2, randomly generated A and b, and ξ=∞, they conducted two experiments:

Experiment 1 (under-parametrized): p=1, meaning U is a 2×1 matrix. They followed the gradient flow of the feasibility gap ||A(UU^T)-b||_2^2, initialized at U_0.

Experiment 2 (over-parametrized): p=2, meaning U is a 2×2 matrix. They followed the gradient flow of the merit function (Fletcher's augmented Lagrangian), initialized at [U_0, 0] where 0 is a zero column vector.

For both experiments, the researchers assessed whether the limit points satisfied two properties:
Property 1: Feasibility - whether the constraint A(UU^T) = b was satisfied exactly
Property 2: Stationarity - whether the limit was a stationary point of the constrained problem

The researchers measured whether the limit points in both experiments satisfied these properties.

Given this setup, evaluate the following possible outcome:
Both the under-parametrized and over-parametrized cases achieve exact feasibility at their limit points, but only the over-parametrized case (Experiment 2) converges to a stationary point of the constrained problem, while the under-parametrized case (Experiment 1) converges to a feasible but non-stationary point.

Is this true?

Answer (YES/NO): NO